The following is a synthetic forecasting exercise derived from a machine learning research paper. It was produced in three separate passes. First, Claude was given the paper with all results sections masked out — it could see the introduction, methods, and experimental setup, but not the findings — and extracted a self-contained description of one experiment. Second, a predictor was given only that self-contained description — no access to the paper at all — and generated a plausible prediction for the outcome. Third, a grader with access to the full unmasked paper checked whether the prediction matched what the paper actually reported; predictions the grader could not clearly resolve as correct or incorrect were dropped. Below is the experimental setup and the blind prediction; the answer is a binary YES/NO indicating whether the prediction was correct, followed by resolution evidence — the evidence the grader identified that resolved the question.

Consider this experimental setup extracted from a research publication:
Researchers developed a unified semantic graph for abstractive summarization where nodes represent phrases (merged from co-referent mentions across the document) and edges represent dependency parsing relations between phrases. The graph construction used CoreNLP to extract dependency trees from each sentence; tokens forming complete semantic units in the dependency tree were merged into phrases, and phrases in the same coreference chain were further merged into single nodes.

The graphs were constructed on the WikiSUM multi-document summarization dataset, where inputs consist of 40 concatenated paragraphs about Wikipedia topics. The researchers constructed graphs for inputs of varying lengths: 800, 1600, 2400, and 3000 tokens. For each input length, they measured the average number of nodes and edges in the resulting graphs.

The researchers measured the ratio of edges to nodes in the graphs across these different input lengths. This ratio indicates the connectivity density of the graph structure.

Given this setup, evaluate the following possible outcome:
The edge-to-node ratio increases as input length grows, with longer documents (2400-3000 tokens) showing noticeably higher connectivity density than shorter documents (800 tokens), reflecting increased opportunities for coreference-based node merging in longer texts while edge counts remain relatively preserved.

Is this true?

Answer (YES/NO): NO